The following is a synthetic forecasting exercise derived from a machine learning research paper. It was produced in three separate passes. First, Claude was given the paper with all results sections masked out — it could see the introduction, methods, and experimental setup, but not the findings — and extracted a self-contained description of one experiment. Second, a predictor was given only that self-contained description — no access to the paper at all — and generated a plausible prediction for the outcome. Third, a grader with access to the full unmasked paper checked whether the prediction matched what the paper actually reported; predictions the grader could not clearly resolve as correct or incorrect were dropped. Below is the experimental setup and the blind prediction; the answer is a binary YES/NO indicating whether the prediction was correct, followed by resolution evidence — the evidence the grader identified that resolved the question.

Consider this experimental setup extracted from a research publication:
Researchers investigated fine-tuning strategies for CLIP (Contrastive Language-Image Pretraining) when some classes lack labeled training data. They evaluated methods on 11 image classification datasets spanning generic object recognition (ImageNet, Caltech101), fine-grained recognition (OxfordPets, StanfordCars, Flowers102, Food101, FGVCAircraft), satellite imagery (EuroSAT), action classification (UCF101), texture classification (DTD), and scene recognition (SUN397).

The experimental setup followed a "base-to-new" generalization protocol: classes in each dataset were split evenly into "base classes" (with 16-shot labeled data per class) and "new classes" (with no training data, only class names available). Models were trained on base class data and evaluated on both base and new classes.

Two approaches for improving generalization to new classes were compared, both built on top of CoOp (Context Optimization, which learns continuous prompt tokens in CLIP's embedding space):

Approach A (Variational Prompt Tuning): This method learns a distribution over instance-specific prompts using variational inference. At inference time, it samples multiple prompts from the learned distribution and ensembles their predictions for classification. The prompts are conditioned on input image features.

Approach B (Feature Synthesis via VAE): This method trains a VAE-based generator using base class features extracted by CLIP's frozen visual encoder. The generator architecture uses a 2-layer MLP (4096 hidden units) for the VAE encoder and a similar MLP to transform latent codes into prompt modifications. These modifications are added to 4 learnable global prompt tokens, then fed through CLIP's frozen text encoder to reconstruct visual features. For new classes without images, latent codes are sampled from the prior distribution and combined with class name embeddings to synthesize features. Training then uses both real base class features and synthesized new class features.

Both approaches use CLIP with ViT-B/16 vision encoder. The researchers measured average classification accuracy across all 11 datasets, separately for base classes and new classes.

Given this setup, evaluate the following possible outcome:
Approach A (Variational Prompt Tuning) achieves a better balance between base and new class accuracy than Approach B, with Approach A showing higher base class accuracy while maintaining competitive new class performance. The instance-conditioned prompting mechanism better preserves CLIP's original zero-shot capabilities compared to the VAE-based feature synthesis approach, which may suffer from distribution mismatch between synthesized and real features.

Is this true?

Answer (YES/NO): NO